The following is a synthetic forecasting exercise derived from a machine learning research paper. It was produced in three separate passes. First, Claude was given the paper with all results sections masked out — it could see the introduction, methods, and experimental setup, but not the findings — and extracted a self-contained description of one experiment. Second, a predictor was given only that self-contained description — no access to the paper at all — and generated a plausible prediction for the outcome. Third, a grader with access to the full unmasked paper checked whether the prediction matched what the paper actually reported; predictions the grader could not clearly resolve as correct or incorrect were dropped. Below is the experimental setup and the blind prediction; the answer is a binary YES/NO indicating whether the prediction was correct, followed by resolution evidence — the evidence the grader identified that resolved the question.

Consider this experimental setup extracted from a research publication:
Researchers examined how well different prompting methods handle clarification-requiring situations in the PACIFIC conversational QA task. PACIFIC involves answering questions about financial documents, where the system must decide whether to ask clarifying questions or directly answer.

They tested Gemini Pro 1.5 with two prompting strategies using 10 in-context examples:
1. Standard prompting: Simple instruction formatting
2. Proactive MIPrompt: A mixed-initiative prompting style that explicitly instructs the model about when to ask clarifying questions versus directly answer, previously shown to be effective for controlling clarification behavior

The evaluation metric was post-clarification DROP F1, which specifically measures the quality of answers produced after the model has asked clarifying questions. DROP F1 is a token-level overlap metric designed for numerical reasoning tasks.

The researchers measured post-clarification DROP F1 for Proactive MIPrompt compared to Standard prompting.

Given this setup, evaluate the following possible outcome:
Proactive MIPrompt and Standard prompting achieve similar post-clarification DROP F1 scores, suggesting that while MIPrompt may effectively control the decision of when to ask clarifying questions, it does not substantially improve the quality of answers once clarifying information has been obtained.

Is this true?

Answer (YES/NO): NO